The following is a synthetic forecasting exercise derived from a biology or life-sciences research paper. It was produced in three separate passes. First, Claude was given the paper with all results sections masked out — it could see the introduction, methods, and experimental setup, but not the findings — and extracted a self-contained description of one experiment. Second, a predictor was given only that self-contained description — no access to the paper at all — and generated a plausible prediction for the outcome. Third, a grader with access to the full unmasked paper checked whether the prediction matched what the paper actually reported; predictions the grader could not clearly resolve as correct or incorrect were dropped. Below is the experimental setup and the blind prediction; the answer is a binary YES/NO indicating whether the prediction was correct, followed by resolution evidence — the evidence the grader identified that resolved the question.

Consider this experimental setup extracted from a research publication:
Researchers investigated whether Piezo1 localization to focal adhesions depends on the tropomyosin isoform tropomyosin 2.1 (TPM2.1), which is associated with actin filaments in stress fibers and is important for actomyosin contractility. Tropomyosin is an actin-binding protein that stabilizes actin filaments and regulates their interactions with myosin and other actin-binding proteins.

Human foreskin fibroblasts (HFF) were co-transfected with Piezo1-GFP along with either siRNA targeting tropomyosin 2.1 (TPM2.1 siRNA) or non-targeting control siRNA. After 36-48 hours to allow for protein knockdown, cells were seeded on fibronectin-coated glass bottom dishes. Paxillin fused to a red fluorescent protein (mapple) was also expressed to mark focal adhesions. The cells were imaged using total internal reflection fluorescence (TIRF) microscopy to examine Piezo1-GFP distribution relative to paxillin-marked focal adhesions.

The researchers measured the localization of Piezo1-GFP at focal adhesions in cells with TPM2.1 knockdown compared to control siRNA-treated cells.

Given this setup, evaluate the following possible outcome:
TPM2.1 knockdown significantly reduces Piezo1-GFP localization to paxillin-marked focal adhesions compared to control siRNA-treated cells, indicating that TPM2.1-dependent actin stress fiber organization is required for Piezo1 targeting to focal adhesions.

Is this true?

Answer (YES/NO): YES